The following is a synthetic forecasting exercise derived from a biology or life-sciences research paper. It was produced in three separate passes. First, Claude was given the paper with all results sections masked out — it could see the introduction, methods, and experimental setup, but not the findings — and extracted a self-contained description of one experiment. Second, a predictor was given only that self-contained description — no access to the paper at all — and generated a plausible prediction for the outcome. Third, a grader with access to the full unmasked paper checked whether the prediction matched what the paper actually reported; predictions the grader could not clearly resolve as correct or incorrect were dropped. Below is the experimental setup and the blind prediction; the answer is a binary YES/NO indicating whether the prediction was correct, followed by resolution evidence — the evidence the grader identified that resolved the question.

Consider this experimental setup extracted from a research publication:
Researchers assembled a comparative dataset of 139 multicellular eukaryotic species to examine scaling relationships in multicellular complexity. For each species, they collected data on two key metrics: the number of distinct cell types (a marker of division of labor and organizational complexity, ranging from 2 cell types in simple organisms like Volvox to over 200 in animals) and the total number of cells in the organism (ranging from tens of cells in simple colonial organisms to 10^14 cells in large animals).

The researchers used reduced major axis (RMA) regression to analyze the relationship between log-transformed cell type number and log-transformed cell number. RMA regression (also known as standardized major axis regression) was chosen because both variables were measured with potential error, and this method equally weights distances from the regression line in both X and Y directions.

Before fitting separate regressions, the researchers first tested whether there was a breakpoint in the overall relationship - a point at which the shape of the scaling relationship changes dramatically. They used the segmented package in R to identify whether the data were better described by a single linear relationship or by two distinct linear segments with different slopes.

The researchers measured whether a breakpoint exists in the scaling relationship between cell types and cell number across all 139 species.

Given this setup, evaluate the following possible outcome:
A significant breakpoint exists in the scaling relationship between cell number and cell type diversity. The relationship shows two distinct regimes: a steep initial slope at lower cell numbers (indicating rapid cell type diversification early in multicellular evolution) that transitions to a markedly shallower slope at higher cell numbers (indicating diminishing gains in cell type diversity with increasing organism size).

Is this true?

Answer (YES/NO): YES